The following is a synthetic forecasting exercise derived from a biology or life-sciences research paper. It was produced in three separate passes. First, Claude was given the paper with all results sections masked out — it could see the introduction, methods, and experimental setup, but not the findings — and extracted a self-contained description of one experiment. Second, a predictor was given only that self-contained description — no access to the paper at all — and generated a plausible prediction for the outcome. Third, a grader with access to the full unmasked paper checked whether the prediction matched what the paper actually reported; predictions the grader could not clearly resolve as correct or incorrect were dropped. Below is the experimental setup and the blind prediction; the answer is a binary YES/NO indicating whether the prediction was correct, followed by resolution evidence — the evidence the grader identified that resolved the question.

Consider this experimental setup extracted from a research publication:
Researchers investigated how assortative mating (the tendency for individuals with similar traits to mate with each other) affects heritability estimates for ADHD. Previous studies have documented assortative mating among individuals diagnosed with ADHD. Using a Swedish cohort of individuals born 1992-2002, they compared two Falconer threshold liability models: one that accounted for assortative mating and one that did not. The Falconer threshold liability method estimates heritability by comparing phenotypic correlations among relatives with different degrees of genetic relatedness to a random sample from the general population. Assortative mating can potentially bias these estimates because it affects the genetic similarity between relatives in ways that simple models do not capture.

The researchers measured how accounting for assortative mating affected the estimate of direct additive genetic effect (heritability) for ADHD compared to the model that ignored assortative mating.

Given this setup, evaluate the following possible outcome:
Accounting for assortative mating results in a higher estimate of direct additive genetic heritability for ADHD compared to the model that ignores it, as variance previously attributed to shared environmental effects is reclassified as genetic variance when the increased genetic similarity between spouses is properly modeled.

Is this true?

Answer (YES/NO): NO